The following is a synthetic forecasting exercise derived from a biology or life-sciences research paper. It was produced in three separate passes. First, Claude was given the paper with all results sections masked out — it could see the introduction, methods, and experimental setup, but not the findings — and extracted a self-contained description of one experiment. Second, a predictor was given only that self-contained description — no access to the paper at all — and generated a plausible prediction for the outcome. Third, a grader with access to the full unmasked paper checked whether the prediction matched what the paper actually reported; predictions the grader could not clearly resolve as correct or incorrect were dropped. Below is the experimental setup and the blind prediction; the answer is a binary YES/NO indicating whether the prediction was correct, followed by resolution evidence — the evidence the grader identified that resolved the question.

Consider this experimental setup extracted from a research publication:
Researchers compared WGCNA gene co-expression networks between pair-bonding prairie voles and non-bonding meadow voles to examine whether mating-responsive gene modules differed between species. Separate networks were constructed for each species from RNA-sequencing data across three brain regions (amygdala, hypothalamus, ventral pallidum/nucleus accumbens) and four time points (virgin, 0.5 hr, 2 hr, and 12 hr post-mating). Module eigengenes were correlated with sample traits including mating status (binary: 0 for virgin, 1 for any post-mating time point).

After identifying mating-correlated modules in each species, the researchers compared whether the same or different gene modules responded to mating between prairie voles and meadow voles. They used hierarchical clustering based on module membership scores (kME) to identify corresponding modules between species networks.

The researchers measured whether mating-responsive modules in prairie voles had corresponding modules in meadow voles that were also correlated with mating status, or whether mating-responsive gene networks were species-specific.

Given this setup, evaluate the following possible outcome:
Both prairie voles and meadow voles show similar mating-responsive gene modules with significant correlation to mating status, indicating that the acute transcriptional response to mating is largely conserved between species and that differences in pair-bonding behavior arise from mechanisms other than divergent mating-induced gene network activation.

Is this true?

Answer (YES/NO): NO